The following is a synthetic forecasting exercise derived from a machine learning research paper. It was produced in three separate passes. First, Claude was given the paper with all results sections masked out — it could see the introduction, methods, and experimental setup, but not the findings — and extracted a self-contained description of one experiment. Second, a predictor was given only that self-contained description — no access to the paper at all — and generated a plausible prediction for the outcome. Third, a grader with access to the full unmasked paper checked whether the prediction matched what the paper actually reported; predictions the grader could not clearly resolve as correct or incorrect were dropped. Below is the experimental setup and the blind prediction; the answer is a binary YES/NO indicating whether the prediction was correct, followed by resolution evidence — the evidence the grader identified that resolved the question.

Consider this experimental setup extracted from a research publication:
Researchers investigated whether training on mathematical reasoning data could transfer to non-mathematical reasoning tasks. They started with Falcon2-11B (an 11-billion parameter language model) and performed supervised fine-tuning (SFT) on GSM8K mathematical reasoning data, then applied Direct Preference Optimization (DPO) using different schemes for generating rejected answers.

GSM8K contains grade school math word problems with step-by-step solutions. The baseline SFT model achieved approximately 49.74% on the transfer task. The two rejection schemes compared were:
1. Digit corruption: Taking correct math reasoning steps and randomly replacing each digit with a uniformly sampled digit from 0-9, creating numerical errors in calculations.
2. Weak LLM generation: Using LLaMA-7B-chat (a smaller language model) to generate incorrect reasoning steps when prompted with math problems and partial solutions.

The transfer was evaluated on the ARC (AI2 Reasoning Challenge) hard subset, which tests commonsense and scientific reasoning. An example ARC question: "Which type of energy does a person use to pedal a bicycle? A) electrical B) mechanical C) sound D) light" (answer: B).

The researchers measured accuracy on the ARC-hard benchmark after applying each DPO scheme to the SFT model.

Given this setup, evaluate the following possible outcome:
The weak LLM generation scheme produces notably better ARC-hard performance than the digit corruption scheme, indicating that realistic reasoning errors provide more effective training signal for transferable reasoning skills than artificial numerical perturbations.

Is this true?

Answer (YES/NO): YES